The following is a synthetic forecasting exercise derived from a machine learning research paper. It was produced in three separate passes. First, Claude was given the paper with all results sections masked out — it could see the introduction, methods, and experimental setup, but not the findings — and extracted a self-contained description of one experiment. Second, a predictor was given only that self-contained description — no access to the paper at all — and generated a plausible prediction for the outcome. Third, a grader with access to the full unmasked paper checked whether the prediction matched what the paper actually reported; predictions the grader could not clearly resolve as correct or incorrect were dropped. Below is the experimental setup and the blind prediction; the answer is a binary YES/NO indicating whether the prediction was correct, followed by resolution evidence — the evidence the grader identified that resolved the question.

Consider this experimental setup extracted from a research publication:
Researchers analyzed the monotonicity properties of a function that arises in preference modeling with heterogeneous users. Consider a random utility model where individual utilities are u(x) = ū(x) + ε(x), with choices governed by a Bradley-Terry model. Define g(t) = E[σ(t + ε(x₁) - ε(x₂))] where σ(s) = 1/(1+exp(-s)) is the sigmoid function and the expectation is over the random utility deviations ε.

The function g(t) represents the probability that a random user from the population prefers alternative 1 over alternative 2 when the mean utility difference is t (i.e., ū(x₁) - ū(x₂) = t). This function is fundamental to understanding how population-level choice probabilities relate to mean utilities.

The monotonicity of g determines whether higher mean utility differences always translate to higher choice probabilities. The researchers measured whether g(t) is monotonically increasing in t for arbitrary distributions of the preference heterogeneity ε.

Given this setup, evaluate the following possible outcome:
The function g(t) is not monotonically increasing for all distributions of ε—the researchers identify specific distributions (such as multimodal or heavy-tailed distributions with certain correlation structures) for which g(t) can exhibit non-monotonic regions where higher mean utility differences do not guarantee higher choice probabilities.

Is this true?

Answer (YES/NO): NO